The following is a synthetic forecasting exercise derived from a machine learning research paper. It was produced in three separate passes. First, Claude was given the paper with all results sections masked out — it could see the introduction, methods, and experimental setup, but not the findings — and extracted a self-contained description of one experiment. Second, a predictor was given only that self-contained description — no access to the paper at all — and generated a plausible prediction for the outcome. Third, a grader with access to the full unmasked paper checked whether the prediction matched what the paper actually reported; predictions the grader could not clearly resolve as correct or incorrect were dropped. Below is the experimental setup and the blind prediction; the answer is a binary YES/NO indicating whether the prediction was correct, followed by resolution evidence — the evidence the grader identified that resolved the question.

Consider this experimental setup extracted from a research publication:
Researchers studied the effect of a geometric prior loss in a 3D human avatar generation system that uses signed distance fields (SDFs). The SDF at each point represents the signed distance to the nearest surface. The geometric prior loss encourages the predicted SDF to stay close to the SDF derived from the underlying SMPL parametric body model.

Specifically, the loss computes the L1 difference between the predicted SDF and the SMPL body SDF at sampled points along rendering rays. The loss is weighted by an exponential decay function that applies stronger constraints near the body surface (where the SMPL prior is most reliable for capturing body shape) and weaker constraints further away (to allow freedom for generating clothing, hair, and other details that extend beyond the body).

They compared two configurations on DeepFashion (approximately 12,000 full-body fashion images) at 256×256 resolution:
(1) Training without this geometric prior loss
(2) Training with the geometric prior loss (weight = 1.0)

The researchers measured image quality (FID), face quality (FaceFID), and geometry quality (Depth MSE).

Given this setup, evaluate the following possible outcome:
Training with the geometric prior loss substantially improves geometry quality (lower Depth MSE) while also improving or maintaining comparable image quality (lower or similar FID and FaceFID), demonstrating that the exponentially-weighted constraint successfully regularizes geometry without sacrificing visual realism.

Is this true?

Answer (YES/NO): YES